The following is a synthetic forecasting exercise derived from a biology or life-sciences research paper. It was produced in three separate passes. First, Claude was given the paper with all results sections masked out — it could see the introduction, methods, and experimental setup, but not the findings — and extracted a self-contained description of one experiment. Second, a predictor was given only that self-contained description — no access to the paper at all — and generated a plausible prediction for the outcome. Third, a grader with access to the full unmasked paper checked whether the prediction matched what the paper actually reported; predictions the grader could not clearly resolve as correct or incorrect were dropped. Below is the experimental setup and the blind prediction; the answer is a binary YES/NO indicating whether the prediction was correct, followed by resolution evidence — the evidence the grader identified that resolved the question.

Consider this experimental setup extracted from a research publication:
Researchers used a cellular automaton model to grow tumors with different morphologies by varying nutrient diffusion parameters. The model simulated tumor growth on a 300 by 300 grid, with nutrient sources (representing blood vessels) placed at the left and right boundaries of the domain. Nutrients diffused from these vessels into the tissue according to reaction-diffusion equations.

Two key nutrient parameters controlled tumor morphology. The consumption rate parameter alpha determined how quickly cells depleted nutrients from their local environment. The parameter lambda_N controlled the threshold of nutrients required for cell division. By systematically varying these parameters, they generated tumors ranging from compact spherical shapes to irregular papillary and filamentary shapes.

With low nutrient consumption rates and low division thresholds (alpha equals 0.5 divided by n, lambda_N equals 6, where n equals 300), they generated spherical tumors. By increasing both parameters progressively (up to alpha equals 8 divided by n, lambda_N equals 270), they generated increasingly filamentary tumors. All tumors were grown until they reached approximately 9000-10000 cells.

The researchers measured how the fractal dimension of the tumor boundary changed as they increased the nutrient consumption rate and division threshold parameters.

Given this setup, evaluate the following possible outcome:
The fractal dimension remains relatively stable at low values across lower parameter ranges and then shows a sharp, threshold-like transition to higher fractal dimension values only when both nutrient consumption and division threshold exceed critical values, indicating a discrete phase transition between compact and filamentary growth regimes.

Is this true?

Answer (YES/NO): NO